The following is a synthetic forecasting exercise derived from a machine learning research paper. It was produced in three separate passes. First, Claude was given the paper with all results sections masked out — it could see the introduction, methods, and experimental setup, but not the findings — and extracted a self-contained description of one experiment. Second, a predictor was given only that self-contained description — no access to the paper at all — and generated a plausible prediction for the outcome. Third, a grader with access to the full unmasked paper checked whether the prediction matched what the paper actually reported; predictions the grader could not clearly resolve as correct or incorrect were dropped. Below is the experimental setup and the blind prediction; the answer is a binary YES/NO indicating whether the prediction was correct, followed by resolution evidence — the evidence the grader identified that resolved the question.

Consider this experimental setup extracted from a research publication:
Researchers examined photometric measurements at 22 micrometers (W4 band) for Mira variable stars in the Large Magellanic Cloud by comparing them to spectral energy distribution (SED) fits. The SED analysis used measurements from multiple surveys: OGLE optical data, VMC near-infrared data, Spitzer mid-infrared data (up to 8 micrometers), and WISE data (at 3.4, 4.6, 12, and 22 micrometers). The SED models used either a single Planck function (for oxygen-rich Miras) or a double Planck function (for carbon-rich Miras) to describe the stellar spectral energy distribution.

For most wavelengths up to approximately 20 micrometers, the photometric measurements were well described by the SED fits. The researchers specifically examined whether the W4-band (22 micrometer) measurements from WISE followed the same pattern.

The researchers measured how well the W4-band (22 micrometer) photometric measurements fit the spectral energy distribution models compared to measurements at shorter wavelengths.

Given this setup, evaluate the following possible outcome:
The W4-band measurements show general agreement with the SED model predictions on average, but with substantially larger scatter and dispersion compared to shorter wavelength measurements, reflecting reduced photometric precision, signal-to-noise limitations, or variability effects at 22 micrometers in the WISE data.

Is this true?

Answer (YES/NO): NO